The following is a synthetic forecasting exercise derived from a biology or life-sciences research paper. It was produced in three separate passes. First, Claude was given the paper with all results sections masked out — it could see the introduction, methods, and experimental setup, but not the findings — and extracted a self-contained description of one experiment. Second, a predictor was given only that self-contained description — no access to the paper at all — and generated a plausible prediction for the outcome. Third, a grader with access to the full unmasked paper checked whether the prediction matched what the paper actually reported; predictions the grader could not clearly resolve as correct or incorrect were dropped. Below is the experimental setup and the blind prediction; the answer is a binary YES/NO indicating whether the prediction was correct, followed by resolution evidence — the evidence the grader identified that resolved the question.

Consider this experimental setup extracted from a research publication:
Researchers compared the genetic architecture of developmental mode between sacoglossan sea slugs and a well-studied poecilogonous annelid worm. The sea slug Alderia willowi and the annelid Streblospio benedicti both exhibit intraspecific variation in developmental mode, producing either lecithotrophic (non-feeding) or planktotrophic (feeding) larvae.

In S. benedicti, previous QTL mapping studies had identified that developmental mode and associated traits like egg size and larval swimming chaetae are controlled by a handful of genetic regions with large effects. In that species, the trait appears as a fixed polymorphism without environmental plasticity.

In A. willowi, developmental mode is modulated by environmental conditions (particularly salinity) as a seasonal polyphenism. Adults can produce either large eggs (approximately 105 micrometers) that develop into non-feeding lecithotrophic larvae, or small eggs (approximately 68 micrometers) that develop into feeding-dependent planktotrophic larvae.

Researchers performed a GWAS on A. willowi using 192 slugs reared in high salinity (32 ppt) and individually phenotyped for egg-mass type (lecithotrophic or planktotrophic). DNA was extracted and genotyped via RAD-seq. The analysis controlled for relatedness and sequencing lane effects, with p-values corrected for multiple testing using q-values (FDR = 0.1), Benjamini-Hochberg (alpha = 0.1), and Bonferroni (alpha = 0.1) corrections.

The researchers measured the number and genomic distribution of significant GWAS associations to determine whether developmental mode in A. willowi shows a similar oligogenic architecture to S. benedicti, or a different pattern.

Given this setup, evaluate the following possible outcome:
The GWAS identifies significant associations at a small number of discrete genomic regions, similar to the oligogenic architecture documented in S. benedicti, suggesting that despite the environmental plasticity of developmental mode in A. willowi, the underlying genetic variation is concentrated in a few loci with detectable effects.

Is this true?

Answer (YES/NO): NO